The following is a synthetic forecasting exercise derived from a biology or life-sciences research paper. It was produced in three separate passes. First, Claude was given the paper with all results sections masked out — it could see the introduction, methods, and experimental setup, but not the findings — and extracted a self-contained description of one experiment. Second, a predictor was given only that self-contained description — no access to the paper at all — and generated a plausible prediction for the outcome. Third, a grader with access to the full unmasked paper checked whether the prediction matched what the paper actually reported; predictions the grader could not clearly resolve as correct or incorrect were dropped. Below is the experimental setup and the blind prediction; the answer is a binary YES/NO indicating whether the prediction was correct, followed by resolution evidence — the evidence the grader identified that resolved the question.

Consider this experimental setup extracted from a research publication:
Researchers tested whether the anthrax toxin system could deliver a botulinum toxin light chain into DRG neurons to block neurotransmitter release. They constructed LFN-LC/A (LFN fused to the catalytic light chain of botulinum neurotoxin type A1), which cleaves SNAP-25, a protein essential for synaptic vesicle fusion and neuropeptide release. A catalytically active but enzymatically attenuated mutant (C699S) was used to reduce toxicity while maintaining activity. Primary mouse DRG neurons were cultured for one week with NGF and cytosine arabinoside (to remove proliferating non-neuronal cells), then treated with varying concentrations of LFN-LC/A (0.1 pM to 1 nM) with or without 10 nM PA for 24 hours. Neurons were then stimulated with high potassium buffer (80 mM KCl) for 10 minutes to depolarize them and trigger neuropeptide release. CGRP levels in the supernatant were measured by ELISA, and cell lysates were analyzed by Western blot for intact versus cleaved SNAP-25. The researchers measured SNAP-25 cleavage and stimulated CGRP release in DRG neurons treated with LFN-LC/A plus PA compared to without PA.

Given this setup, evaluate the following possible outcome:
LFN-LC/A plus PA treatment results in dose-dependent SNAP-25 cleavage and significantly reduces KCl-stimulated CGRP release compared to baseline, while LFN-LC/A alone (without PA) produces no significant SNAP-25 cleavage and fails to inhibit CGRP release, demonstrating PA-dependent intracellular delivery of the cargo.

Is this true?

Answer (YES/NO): YES